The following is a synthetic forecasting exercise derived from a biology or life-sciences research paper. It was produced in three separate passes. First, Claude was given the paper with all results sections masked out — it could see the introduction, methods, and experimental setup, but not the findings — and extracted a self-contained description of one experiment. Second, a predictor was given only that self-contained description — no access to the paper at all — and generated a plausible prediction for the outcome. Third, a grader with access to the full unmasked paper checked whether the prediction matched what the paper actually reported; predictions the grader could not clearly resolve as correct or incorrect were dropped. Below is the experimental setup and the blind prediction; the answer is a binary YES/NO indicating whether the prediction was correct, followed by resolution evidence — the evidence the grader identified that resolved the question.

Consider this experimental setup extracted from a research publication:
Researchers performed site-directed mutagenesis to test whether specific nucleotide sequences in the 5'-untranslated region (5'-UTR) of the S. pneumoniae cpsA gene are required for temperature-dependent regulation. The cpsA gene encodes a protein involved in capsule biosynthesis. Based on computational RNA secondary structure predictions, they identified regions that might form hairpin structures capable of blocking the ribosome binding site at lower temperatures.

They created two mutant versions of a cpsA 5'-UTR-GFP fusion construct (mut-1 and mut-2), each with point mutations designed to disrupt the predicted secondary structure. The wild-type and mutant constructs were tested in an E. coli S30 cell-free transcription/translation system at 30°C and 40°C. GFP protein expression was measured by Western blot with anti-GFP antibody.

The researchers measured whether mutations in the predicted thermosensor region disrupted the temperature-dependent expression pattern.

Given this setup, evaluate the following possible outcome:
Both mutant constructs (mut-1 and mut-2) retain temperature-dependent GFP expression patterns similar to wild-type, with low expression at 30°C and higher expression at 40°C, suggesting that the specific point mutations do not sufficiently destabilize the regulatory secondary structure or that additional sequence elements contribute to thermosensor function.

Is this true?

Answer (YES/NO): NO